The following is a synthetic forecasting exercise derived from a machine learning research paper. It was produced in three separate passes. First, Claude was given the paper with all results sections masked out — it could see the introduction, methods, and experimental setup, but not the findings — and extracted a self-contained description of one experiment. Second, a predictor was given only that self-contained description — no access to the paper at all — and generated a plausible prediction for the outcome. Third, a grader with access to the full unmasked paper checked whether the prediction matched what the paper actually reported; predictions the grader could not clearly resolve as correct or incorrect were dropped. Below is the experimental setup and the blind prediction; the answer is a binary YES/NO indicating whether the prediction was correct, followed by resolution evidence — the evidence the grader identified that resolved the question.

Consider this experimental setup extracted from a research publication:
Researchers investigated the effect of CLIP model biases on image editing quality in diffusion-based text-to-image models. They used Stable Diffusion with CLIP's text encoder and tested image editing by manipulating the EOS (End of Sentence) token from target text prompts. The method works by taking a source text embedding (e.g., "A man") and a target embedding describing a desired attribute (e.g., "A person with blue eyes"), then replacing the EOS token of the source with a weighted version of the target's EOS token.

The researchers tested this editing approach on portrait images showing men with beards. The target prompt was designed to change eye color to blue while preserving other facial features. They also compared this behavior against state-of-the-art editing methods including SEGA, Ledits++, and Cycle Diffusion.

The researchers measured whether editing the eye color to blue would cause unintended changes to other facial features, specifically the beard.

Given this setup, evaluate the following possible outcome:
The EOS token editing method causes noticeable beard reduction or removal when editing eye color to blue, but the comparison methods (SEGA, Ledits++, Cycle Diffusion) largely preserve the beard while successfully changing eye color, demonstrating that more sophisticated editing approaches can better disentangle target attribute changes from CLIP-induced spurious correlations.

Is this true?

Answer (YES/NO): NO